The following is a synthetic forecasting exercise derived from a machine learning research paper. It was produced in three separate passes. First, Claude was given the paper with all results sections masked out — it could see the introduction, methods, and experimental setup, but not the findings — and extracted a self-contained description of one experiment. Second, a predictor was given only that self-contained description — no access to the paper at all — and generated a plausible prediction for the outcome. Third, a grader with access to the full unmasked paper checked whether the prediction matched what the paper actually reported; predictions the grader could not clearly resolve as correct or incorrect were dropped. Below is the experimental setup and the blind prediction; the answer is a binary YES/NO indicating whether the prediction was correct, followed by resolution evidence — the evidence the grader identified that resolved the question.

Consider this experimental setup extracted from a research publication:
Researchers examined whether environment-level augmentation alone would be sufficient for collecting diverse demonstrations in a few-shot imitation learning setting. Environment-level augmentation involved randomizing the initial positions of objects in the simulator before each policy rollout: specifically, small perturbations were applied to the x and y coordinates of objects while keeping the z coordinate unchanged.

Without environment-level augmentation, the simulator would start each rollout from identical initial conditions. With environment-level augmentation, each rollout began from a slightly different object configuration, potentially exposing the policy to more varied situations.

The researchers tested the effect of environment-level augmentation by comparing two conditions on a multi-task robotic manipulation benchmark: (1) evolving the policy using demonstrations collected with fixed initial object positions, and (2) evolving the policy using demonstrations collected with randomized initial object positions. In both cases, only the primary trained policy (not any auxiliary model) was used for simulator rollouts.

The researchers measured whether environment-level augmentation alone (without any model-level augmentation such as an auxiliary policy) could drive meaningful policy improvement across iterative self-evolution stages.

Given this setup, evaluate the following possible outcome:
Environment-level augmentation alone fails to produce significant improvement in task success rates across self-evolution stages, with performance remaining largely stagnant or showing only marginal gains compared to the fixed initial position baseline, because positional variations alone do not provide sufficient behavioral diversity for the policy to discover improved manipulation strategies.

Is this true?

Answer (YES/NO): NO